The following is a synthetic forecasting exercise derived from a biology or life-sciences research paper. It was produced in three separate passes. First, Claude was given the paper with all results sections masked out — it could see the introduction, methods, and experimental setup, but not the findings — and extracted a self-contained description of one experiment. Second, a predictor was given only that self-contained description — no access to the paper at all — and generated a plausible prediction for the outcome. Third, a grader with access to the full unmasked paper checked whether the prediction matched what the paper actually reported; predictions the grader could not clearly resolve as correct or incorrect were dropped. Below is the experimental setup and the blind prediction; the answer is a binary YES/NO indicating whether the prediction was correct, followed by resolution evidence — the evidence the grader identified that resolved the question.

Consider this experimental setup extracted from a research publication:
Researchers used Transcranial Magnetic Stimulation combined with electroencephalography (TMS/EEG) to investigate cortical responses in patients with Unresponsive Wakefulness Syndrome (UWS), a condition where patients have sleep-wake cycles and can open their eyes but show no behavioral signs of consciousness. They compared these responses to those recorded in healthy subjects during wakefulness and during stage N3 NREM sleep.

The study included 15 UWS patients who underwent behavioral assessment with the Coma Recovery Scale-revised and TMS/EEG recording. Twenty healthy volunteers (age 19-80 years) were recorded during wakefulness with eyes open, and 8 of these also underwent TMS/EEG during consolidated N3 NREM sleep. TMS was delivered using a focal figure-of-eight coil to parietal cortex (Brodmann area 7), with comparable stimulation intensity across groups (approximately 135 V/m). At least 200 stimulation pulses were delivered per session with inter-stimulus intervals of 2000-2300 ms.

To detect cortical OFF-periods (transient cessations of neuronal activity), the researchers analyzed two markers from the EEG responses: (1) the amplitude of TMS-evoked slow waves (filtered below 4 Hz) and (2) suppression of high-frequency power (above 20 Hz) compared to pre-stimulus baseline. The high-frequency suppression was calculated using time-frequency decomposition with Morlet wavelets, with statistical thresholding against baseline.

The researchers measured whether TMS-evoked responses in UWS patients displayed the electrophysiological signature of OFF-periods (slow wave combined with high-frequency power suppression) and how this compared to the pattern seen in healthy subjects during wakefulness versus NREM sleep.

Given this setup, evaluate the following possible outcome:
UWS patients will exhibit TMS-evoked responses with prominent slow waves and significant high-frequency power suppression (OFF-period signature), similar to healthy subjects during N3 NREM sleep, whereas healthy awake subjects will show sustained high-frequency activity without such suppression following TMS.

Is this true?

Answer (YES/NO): YES